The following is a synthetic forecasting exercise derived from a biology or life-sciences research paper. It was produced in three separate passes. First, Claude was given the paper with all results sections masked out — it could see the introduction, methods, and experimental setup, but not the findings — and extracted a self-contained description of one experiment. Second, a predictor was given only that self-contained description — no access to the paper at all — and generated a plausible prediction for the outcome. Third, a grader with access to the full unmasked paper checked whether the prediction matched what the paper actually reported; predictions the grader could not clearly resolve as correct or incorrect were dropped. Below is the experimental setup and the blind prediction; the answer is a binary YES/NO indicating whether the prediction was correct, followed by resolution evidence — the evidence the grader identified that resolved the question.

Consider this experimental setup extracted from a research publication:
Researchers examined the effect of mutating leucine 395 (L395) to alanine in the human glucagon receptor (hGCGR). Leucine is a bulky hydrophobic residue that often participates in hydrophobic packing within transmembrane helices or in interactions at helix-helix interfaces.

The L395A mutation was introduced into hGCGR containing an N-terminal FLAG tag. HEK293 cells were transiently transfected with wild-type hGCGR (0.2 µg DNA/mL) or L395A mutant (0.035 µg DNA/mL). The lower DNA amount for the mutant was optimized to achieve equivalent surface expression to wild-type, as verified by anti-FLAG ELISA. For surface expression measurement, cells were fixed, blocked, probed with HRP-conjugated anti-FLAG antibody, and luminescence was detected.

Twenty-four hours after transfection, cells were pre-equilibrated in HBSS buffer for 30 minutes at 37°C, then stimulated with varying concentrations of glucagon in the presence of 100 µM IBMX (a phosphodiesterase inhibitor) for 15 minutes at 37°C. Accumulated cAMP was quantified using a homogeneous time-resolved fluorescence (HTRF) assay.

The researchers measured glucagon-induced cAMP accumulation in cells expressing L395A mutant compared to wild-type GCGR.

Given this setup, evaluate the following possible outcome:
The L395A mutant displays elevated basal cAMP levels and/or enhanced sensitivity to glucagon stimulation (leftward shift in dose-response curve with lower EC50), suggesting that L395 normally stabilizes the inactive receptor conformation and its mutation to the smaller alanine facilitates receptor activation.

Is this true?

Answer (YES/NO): NO